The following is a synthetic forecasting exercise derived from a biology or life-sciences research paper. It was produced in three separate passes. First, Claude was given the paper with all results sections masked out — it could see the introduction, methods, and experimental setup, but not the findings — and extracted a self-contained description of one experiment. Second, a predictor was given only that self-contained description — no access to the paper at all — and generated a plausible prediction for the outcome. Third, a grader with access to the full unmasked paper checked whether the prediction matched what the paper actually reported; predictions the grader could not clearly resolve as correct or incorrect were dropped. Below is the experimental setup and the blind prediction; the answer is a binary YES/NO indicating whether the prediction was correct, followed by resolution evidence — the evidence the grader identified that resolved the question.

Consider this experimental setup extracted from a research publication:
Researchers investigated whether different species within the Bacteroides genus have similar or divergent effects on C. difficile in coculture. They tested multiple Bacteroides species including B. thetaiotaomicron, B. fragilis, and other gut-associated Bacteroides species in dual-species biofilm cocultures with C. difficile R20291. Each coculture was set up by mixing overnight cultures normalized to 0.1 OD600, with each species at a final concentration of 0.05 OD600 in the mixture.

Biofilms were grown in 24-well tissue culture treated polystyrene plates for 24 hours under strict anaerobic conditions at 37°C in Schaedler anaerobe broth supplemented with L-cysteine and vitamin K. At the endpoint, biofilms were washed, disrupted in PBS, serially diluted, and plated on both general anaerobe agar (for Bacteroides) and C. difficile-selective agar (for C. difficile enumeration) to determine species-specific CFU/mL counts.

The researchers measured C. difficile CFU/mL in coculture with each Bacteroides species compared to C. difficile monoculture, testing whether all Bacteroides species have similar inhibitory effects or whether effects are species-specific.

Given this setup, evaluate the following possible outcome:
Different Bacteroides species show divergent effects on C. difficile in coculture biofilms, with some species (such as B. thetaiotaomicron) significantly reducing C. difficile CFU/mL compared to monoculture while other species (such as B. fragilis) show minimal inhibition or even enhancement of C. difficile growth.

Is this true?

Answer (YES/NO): YES